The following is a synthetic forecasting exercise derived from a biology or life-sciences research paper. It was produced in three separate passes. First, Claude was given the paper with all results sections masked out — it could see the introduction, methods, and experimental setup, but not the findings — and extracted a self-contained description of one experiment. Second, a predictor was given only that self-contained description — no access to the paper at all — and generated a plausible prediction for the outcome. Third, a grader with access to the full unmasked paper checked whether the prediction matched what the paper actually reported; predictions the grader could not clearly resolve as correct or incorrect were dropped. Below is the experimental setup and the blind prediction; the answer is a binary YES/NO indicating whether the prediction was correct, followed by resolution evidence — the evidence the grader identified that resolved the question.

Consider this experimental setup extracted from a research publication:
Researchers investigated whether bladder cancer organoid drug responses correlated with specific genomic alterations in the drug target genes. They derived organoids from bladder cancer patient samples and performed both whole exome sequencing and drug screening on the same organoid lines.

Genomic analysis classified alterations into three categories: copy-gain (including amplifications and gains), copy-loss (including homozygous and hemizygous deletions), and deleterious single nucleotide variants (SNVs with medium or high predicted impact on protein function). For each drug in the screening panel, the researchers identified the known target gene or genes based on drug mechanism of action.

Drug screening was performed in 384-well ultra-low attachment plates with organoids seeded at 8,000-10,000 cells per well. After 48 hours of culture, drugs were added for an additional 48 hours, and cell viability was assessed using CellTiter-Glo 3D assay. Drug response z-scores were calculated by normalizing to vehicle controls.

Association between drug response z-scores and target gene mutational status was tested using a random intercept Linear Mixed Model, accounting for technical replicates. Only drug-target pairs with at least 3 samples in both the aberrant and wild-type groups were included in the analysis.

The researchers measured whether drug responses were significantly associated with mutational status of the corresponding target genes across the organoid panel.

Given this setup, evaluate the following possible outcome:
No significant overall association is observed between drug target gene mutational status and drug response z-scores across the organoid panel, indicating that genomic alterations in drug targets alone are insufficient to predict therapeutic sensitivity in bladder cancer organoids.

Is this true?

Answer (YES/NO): NO